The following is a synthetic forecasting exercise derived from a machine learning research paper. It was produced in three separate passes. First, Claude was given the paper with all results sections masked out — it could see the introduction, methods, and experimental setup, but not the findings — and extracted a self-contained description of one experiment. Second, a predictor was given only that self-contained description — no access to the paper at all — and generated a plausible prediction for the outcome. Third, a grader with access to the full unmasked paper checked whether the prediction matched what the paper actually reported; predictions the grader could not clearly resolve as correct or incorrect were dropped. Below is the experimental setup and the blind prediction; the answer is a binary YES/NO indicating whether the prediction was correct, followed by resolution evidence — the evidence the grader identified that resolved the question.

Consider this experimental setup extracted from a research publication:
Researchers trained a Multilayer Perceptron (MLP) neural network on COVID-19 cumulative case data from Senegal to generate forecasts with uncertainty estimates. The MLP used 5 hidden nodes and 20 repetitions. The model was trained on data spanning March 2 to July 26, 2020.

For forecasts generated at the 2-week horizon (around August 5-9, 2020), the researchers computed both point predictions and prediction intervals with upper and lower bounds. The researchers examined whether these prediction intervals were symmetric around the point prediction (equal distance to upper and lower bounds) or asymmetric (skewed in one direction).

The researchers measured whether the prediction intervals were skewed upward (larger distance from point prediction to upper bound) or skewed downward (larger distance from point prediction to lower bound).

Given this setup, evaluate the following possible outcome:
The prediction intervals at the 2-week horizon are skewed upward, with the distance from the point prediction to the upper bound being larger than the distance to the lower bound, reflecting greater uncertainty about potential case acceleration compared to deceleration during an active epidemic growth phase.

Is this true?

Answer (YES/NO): YES